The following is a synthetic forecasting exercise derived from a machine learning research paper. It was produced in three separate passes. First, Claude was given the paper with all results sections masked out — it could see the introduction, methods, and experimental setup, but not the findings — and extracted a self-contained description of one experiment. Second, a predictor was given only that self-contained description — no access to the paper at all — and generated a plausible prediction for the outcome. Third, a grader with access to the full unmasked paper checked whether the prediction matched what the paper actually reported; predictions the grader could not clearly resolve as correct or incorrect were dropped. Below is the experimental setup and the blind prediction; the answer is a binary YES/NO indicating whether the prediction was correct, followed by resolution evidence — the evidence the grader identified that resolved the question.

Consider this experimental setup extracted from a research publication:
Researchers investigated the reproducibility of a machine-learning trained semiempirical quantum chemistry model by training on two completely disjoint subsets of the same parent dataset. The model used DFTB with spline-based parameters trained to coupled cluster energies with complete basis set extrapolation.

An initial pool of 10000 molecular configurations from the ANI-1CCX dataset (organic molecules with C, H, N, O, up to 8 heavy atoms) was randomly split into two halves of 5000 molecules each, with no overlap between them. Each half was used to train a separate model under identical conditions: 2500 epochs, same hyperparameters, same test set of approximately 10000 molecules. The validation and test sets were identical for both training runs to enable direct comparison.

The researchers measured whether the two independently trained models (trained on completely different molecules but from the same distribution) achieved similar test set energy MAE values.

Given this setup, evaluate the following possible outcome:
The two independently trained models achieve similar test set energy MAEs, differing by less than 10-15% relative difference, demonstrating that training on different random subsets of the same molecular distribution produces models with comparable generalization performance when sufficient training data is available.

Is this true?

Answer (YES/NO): YES